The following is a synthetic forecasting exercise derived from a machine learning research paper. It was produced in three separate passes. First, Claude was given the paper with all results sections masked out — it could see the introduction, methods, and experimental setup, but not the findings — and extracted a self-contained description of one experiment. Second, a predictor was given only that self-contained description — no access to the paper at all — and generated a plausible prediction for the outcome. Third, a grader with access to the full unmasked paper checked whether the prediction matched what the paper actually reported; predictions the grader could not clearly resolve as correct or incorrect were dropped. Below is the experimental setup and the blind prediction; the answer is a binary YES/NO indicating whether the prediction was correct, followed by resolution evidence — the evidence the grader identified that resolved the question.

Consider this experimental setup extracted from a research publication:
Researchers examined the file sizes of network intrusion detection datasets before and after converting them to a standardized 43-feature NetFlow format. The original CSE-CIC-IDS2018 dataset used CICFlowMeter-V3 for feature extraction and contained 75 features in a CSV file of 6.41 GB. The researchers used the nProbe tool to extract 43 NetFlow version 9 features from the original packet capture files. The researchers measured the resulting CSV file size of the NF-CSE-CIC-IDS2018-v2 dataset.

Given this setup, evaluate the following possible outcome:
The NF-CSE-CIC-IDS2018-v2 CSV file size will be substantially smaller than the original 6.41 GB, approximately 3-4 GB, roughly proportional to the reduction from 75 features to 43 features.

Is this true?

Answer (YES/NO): NO